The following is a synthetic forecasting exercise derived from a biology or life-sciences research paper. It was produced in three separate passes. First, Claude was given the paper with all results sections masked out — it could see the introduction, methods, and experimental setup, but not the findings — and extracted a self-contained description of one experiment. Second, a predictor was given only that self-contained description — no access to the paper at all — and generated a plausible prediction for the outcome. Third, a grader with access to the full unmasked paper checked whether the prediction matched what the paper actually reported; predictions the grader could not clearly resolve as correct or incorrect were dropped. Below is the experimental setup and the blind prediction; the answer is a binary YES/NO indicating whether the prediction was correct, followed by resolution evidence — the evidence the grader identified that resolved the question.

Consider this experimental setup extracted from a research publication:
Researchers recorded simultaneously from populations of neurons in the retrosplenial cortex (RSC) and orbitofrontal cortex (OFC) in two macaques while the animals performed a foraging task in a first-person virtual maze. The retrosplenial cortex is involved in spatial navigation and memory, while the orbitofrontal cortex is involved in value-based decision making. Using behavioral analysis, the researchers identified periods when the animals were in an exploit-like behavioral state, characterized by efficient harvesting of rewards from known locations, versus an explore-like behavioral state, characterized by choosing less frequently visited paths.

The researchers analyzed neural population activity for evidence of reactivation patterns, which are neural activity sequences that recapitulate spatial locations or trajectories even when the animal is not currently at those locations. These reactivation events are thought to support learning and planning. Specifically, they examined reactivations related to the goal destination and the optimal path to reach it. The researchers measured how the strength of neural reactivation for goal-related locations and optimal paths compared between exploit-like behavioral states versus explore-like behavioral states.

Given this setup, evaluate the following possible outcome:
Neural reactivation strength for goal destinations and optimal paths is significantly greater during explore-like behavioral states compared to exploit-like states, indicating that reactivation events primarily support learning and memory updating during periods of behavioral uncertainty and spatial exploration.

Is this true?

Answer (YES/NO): NO